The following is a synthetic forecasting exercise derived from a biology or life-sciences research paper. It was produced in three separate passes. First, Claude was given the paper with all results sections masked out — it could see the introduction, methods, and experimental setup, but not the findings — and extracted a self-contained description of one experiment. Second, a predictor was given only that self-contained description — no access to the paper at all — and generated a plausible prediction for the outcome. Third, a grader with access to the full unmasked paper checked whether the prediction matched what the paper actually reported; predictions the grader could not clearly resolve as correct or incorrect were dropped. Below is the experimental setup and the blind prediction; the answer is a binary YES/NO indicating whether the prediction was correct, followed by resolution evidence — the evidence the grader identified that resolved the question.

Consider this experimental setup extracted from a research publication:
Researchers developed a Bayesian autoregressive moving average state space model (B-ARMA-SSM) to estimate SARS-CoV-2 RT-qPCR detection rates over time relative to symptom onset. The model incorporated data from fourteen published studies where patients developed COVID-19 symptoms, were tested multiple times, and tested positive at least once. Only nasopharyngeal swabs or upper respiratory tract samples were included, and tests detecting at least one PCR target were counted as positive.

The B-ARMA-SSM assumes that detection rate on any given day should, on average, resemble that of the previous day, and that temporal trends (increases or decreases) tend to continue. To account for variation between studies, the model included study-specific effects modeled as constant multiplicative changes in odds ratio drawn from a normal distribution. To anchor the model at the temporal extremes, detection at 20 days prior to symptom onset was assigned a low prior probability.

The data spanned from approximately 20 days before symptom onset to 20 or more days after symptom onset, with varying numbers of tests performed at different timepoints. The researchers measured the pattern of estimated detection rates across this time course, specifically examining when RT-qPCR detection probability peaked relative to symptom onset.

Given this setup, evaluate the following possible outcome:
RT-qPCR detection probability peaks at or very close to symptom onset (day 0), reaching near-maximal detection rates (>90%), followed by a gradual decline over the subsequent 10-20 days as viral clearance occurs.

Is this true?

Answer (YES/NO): NO